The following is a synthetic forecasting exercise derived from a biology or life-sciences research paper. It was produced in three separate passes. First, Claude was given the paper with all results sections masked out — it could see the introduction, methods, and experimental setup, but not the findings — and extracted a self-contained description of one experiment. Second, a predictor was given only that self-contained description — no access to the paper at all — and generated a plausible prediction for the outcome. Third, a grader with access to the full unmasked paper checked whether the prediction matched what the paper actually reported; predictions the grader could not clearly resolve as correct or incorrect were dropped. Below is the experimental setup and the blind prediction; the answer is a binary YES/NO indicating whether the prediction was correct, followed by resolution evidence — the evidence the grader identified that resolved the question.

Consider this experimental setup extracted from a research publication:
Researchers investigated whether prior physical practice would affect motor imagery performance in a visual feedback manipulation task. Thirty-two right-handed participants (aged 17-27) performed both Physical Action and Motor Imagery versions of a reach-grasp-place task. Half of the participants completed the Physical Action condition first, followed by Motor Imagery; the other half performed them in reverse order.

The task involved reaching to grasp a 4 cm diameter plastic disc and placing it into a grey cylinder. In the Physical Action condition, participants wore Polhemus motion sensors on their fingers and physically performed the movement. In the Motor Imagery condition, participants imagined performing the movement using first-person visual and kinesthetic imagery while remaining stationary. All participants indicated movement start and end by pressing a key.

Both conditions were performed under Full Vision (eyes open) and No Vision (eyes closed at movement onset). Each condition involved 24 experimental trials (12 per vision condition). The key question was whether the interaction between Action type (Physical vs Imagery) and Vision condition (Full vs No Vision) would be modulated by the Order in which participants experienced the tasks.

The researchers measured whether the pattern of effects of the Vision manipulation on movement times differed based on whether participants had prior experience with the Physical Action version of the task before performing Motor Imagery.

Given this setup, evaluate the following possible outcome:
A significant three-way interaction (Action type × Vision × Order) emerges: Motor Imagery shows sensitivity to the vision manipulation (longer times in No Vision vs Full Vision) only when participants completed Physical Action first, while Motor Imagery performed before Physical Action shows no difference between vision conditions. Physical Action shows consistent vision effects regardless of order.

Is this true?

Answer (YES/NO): NO